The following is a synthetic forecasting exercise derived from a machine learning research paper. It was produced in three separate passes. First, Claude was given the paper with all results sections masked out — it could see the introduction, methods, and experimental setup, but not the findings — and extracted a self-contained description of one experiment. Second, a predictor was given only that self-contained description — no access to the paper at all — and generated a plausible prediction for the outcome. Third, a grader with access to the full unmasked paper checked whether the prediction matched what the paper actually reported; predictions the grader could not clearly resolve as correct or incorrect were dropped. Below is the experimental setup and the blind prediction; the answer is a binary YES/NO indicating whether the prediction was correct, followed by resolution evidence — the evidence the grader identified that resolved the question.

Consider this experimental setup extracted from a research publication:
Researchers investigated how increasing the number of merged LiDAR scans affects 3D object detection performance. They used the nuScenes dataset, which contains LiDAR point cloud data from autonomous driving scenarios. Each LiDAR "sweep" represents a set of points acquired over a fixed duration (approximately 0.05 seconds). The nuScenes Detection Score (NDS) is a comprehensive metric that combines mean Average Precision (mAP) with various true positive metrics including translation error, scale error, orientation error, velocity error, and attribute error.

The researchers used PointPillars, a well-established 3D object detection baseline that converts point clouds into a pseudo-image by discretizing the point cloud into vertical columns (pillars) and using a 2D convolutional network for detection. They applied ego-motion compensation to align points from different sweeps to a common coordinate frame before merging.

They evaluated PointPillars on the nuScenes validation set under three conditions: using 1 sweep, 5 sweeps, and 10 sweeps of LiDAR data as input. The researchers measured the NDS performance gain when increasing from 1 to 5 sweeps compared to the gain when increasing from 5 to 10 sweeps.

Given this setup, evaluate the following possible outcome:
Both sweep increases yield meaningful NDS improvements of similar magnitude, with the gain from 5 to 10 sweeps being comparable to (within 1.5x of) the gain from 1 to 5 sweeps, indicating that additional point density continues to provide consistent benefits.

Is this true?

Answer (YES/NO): NO